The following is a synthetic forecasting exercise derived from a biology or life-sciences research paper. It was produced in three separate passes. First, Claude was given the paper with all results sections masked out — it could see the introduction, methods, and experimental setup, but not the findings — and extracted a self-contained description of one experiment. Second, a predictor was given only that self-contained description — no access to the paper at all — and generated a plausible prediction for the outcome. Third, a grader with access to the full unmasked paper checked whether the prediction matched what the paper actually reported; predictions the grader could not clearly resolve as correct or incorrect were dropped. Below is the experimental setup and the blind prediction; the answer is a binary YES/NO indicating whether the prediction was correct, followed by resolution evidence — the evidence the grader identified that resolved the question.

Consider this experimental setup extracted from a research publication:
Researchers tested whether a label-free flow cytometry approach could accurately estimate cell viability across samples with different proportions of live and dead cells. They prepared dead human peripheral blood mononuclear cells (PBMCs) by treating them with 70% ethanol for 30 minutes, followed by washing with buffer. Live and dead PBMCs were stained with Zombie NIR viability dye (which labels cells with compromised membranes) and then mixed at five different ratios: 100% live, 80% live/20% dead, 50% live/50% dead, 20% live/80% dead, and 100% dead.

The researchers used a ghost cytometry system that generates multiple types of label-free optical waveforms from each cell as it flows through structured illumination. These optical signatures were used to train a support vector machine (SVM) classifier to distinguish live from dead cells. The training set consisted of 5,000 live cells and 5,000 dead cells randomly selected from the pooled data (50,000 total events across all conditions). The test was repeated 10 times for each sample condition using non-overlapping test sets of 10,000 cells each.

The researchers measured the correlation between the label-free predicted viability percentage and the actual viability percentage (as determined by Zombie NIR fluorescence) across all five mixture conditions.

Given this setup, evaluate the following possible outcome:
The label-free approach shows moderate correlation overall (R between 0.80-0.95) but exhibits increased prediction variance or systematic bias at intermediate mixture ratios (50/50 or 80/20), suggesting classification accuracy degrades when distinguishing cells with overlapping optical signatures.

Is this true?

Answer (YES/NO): NO